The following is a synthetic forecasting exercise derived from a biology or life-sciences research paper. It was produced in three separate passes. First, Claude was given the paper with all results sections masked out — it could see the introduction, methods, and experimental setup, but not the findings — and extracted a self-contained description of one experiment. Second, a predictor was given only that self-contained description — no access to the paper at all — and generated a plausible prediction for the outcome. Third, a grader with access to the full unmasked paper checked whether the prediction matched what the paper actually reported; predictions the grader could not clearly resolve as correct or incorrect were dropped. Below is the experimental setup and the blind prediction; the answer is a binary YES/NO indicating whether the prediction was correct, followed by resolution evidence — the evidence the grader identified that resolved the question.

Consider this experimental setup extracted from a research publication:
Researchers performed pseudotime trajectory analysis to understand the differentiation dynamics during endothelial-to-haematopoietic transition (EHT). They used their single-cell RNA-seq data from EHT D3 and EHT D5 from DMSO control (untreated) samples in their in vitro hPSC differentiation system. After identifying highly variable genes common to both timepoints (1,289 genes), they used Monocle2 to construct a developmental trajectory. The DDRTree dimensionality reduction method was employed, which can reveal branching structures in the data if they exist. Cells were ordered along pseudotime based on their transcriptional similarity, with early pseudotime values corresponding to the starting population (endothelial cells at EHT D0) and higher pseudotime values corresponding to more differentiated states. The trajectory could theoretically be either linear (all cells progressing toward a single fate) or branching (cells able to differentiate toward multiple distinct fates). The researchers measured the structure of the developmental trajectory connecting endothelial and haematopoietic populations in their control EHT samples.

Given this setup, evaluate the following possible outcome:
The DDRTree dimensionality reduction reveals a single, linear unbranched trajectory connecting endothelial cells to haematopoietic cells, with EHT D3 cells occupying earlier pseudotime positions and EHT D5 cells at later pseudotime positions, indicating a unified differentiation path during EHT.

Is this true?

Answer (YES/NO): NO